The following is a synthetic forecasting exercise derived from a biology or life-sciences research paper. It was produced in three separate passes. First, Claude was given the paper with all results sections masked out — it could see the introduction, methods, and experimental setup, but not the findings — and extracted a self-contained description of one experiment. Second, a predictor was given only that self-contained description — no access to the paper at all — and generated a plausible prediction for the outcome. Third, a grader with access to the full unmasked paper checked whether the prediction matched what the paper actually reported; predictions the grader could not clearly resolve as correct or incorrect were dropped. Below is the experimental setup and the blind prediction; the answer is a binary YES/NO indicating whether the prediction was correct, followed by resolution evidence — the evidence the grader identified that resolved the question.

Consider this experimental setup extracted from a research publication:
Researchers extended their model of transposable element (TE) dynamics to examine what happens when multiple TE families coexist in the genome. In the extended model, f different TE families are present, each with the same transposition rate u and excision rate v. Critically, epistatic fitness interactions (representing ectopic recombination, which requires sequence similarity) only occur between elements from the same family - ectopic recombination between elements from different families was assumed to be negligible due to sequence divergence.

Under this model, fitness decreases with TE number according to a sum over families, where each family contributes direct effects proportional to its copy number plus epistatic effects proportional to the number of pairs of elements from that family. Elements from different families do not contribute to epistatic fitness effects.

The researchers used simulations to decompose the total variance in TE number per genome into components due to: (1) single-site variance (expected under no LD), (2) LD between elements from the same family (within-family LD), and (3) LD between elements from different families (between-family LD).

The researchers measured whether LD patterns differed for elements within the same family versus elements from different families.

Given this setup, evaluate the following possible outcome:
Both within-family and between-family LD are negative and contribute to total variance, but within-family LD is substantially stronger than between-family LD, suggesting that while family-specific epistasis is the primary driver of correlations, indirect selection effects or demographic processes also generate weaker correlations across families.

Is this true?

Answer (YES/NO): NO